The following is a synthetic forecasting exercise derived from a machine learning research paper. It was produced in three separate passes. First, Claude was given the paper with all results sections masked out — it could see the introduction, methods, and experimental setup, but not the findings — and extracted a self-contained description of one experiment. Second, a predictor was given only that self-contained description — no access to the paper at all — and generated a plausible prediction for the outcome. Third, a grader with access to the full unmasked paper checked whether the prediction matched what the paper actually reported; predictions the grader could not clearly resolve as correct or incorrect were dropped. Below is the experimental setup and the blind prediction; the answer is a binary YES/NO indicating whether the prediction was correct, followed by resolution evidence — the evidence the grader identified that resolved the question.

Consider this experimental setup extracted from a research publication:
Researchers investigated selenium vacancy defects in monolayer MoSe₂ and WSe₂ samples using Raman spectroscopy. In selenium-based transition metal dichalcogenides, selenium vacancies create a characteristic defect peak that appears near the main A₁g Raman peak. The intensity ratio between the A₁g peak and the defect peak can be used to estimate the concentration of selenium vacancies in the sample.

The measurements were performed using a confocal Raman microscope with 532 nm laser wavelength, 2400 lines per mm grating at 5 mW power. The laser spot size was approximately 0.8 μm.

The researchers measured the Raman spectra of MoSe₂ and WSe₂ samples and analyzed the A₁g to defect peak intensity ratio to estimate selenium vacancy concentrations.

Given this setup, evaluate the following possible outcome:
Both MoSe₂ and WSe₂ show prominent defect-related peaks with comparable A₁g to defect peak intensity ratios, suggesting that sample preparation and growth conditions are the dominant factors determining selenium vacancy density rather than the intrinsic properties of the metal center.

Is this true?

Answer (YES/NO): NO